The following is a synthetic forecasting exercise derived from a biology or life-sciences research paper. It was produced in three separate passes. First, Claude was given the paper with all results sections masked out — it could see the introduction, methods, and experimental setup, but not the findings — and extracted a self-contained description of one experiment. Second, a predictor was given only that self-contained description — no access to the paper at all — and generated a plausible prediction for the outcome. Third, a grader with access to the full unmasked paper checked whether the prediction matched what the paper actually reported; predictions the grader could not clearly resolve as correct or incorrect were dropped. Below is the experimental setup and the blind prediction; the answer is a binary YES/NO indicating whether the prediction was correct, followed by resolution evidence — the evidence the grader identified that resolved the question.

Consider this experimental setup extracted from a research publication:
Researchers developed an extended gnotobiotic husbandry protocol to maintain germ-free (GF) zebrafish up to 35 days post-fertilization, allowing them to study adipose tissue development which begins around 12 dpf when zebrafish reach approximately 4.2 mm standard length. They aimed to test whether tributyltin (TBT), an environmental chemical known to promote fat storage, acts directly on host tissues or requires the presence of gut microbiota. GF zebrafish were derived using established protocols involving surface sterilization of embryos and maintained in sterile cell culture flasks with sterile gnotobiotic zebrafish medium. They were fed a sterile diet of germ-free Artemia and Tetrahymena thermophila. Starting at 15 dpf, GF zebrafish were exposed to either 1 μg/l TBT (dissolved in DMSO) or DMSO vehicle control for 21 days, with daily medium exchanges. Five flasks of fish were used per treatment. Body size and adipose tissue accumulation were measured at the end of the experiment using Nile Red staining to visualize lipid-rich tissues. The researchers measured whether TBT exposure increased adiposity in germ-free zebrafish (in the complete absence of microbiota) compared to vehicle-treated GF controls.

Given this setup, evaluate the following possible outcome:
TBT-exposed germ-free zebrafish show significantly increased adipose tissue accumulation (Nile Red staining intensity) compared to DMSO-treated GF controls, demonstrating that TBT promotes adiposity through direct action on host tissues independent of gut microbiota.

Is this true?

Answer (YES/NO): NO